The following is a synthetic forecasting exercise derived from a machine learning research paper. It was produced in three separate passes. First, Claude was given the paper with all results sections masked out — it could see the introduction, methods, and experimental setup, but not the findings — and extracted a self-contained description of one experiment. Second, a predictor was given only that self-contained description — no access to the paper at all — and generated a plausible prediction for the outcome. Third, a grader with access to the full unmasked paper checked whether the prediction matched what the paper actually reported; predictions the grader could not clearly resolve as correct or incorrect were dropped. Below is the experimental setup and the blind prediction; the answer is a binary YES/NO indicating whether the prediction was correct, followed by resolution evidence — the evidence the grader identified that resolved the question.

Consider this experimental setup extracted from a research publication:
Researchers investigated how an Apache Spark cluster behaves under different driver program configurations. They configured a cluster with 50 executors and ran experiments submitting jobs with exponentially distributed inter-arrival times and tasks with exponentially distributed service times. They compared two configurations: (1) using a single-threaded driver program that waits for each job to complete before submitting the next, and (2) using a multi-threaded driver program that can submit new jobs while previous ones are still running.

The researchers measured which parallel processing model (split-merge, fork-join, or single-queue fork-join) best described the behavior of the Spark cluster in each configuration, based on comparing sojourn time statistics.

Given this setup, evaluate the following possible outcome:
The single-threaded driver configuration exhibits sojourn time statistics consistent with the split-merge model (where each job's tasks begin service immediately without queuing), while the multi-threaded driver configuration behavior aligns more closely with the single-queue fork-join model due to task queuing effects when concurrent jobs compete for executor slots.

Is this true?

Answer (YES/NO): YES